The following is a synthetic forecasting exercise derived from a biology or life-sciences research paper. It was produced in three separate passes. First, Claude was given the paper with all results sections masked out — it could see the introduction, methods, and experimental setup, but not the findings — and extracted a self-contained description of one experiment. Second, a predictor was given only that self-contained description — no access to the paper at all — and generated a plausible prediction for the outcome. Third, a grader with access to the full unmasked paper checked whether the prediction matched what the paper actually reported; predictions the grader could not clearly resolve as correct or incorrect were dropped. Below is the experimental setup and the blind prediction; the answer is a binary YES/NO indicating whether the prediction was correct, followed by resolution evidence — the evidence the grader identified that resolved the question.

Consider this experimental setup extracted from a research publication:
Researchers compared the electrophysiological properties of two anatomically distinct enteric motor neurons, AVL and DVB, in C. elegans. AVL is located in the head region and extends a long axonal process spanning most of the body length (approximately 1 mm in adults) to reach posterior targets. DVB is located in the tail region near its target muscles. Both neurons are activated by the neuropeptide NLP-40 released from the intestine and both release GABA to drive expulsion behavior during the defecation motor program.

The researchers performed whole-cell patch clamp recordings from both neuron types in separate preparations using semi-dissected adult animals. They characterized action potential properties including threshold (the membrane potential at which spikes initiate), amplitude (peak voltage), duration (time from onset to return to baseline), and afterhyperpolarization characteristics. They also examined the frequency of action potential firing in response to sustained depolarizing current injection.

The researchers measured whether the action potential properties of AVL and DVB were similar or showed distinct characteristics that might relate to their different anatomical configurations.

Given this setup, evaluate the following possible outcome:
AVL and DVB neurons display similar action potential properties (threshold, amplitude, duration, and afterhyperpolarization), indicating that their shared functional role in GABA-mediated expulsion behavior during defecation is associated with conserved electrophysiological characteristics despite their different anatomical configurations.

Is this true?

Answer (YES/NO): NO